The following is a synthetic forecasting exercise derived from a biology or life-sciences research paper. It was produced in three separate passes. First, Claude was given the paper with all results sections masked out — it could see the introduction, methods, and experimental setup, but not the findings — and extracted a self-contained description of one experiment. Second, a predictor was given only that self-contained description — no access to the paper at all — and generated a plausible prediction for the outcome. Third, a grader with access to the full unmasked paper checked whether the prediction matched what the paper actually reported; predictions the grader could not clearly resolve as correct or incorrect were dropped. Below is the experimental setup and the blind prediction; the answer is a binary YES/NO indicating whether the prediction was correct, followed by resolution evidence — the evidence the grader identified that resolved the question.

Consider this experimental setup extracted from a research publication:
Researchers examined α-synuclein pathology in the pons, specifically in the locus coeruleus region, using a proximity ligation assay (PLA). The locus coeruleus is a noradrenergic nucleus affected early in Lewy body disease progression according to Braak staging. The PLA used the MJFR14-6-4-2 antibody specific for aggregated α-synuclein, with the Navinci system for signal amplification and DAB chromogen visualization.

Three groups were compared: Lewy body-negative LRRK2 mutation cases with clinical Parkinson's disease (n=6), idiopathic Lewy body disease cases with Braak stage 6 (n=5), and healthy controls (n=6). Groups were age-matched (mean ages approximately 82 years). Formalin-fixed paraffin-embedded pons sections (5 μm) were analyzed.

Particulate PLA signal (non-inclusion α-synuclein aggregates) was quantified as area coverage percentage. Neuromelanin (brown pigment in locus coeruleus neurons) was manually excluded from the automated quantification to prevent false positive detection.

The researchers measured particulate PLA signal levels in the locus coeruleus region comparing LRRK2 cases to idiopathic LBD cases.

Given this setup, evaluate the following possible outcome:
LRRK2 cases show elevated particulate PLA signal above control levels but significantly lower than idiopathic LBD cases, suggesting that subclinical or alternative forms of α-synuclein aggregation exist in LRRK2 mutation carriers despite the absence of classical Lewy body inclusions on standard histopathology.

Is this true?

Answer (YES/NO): NO